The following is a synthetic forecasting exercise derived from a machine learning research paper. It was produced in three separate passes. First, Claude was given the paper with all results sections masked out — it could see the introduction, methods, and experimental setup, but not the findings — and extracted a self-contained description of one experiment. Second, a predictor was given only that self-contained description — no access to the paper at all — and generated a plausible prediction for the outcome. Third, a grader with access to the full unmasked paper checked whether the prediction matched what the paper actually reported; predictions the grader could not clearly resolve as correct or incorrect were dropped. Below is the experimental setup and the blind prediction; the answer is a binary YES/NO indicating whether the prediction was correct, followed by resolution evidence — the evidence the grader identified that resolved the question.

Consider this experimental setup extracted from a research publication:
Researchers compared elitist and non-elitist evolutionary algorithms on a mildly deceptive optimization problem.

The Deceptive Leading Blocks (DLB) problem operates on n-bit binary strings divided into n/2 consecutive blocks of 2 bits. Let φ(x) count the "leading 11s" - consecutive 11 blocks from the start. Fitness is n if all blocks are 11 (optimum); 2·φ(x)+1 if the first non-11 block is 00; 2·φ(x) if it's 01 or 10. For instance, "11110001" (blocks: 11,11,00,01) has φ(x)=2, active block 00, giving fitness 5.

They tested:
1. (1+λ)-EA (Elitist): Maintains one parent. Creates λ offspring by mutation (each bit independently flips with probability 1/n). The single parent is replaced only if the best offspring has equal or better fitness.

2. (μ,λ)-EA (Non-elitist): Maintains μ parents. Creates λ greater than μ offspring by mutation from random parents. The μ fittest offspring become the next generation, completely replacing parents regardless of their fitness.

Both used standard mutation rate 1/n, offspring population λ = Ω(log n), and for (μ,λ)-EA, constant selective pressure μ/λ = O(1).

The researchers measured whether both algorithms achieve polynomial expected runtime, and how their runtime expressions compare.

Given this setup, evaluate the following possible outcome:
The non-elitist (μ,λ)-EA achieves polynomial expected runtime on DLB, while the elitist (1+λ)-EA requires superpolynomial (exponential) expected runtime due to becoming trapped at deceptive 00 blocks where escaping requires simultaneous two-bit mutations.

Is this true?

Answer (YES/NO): NO